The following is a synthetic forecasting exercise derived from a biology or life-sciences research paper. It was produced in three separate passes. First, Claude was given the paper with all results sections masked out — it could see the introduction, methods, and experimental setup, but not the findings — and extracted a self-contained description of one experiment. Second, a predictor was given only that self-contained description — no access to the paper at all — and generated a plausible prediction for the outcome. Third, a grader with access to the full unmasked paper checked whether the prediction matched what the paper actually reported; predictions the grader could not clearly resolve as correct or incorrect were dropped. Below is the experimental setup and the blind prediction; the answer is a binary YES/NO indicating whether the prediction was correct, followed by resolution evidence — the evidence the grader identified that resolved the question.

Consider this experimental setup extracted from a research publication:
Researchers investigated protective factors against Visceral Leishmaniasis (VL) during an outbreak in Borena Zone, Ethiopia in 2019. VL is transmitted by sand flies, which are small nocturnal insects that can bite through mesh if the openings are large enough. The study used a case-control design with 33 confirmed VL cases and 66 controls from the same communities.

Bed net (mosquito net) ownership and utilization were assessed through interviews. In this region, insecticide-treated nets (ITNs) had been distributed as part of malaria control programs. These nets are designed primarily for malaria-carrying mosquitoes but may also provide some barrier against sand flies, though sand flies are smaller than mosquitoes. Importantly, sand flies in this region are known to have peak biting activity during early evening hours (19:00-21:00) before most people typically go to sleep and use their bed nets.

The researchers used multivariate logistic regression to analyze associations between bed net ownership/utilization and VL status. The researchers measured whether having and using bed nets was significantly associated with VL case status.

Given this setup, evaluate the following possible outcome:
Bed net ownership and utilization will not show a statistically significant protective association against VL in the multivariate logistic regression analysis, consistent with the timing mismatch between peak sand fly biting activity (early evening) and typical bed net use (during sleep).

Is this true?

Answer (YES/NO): NO